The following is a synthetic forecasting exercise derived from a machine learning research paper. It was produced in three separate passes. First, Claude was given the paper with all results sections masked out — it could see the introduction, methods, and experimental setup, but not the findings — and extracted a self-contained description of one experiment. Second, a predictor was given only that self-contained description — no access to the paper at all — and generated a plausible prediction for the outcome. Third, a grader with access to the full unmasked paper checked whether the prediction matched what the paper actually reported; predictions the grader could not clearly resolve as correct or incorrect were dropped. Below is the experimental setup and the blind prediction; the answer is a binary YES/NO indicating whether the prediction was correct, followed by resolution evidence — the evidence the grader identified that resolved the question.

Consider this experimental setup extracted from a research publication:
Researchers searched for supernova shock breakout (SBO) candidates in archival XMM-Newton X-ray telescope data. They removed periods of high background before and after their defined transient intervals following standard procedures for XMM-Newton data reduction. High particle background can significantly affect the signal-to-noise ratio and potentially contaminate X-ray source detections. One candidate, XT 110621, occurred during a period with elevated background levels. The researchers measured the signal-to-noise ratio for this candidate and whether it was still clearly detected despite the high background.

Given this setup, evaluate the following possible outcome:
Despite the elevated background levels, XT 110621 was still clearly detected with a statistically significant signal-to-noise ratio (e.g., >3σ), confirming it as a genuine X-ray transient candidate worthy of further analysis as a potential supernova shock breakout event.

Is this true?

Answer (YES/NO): YES